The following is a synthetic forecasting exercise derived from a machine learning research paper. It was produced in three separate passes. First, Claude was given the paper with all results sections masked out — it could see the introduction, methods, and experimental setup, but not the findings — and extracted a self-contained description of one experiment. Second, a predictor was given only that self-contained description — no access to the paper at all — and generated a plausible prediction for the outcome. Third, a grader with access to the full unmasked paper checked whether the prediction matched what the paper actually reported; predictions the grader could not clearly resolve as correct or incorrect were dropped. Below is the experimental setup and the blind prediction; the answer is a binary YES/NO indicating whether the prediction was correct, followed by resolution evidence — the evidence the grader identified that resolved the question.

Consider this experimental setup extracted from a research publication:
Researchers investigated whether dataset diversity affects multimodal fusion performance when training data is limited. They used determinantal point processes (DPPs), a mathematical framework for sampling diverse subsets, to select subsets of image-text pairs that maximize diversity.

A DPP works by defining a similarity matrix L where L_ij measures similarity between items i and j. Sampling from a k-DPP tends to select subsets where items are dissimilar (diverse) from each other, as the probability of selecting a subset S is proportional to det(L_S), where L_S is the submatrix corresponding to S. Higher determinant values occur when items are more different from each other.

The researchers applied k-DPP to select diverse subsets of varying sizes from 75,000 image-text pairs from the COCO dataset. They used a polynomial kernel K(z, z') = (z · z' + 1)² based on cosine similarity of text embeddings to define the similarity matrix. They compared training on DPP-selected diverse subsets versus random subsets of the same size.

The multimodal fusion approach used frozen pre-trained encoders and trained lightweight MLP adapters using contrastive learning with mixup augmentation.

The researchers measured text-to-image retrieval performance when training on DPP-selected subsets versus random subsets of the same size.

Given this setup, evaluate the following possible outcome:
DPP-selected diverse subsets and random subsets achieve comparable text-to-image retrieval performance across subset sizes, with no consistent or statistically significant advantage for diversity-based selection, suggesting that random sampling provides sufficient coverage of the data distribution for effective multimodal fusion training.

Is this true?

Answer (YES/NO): NO